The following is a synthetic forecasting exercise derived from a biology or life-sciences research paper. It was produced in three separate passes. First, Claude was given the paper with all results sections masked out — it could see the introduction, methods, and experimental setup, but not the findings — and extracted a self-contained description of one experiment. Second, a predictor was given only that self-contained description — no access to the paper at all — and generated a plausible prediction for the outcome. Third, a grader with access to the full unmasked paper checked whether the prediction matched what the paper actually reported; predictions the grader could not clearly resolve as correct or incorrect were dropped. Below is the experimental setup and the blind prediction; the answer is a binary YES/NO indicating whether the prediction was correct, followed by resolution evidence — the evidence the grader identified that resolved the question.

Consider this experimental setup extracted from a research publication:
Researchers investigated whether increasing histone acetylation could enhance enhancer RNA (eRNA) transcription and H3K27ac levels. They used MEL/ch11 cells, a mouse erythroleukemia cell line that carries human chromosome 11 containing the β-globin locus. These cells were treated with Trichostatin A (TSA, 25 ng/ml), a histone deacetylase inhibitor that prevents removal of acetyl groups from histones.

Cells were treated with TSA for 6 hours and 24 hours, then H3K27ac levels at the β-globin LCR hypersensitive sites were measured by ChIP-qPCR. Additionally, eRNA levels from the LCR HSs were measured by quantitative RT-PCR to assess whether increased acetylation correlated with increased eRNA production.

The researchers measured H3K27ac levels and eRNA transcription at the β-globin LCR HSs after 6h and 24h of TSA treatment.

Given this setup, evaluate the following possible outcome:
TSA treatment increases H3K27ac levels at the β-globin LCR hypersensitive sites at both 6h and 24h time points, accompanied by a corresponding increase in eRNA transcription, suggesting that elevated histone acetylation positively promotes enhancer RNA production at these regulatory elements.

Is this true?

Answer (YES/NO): YES